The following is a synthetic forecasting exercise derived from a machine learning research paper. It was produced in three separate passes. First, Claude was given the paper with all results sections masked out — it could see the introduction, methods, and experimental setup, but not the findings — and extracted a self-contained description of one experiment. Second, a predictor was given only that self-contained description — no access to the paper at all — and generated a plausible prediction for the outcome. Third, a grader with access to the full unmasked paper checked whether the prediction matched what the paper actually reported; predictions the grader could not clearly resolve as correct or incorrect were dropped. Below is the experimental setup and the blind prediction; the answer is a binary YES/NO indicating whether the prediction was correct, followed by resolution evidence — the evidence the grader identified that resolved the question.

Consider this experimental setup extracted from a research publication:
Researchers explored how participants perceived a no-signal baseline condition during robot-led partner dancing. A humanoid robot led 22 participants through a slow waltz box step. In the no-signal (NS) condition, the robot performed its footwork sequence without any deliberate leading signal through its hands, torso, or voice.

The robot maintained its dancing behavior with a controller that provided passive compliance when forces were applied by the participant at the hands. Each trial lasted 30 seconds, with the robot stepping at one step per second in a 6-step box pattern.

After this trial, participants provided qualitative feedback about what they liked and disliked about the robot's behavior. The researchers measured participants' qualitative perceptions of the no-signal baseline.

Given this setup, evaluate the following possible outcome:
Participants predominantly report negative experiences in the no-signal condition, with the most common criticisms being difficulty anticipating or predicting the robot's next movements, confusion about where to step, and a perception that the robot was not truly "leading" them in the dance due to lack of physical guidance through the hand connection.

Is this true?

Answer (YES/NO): NO